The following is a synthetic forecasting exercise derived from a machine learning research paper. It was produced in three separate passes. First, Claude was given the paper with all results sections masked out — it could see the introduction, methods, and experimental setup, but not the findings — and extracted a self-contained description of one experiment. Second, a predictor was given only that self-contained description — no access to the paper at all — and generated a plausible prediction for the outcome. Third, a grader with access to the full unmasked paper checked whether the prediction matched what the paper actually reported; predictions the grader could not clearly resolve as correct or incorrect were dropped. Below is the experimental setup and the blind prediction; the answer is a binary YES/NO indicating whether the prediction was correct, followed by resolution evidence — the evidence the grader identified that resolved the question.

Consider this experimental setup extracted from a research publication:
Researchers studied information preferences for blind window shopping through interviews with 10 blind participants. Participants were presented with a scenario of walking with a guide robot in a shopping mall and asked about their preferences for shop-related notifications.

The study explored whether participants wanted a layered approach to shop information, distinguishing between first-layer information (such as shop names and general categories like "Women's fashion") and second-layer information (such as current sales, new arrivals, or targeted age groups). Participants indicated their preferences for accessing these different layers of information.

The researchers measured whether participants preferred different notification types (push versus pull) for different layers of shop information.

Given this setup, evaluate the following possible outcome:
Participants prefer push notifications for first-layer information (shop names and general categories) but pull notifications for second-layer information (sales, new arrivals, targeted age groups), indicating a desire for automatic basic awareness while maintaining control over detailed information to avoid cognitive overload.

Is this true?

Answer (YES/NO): YES